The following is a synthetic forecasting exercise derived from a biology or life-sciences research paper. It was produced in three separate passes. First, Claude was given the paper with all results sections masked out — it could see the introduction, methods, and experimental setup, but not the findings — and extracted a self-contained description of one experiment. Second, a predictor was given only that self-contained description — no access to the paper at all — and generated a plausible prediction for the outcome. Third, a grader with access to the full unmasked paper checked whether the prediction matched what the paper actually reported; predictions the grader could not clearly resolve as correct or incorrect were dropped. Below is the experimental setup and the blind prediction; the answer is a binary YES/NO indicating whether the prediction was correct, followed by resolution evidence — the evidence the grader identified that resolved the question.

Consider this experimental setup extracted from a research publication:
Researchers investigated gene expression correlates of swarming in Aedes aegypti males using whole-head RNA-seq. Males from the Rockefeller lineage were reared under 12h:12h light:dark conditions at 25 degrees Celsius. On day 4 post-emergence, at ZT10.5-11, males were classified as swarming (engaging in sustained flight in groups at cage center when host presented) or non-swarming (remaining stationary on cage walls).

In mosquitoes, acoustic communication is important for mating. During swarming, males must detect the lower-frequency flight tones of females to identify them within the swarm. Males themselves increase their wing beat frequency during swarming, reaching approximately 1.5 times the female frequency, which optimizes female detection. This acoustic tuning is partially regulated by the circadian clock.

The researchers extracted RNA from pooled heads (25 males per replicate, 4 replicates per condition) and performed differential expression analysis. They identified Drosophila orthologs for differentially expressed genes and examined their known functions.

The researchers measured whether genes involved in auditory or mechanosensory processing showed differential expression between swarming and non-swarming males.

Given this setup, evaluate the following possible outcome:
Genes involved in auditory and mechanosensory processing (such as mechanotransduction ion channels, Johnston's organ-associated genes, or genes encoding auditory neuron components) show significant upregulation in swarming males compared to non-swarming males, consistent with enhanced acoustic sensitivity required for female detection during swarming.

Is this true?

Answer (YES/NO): NO